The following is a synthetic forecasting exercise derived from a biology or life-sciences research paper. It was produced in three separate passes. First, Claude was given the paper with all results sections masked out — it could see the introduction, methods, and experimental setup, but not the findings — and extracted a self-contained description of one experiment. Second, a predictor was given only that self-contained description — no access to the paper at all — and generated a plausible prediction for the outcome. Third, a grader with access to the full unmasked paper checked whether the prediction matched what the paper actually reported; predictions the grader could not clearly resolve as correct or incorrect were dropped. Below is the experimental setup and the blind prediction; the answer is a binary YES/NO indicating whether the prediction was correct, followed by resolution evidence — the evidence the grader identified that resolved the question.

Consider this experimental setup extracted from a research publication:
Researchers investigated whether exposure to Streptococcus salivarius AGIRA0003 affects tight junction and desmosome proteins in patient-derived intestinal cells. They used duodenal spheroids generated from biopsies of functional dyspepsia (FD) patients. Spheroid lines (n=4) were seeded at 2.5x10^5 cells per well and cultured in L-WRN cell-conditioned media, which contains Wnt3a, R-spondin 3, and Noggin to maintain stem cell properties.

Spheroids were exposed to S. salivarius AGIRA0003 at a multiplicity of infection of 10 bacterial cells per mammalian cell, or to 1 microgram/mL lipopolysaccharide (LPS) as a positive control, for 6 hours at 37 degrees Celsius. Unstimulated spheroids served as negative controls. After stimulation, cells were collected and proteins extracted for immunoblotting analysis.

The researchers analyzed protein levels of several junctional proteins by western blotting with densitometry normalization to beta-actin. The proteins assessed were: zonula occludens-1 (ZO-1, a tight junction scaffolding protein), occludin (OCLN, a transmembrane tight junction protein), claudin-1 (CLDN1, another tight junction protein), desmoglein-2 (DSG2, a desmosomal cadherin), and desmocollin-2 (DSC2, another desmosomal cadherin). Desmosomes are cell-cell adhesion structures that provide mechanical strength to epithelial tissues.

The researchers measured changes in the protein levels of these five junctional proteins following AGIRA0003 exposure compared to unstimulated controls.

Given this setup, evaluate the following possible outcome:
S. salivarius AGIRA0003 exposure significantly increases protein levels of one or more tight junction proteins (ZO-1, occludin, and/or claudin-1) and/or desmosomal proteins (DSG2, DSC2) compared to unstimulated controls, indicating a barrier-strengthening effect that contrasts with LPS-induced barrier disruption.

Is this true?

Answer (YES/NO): NO